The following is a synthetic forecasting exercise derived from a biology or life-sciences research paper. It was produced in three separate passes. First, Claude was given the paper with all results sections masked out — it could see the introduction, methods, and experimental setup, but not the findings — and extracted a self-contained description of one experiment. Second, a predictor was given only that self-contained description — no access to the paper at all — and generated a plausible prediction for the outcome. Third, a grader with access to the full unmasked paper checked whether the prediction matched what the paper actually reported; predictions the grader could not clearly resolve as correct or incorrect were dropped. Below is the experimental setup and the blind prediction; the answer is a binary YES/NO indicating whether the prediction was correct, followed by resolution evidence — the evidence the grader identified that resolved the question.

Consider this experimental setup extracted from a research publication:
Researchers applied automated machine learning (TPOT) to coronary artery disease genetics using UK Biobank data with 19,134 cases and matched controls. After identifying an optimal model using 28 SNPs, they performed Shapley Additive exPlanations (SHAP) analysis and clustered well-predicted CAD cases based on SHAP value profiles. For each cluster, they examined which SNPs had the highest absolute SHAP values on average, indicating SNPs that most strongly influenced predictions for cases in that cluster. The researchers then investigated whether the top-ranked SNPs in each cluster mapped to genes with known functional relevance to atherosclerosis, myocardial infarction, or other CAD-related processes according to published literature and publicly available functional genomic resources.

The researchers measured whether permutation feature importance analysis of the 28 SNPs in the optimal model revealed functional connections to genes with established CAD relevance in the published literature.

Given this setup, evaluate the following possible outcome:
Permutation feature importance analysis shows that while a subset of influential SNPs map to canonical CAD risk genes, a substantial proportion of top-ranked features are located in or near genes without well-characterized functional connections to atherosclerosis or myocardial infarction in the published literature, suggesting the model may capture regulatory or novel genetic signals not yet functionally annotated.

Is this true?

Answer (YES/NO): NO